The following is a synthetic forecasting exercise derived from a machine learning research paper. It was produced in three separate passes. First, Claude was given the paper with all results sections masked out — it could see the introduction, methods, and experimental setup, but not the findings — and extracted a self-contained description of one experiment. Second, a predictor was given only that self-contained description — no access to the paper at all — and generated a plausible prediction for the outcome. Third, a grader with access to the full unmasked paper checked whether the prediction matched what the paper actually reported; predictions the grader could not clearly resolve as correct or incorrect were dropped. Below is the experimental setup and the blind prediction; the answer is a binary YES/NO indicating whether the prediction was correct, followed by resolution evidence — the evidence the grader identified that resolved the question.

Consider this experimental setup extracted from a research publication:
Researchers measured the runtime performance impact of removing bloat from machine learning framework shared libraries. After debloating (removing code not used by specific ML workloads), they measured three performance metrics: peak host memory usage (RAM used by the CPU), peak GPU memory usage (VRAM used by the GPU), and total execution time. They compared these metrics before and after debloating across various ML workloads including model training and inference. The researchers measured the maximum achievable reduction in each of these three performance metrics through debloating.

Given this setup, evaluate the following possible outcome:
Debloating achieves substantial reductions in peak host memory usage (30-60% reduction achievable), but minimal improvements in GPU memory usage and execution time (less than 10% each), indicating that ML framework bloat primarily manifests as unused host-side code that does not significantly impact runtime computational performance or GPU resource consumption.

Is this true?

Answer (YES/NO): NO